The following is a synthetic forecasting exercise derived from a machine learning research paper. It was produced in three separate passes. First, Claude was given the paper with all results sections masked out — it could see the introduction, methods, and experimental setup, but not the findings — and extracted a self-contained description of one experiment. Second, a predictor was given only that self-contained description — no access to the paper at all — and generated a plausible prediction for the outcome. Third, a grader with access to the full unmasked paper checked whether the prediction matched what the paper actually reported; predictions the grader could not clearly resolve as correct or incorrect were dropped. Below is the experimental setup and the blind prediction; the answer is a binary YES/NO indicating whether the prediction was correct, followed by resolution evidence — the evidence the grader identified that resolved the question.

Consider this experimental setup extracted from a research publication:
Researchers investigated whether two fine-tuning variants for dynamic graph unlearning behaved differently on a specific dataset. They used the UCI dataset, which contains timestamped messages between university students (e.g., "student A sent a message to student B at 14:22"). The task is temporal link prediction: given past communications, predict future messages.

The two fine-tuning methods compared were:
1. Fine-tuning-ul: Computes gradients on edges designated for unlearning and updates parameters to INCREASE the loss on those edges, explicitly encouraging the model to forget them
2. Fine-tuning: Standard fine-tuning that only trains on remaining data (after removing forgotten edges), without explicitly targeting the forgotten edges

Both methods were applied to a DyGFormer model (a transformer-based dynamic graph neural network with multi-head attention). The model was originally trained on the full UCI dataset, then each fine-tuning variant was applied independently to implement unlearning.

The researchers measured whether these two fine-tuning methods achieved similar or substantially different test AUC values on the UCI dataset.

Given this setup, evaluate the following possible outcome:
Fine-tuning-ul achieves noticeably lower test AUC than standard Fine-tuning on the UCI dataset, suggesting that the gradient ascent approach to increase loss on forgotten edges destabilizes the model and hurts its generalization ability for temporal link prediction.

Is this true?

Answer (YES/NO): NO